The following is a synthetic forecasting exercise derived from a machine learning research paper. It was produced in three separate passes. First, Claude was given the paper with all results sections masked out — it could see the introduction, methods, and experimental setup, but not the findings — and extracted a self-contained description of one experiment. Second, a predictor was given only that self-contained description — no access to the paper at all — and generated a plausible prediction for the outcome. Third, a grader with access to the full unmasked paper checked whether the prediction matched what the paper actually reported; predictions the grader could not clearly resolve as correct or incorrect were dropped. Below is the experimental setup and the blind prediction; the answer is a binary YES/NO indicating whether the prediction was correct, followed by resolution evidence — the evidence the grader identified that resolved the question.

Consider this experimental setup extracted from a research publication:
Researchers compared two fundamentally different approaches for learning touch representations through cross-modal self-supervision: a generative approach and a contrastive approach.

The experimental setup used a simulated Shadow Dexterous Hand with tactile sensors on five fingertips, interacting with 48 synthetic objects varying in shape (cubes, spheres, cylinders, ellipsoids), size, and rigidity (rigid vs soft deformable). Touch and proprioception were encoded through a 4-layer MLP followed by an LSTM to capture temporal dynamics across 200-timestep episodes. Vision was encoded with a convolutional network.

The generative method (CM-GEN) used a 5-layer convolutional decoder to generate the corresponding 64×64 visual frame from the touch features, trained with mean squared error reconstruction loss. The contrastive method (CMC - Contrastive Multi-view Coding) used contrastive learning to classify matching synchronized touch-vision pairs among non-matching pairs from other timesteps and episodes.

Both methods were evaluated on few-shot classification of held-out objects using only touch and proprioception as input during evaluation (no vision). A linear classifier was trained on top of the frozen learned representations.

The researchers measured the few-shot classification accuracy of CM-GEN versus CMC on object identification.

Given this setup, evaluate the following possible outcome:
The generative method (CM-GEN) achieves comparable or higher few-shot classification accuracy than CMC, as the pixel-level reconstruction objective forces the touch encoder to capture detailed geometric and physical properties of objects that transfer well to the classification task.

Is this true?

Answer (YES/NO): YES